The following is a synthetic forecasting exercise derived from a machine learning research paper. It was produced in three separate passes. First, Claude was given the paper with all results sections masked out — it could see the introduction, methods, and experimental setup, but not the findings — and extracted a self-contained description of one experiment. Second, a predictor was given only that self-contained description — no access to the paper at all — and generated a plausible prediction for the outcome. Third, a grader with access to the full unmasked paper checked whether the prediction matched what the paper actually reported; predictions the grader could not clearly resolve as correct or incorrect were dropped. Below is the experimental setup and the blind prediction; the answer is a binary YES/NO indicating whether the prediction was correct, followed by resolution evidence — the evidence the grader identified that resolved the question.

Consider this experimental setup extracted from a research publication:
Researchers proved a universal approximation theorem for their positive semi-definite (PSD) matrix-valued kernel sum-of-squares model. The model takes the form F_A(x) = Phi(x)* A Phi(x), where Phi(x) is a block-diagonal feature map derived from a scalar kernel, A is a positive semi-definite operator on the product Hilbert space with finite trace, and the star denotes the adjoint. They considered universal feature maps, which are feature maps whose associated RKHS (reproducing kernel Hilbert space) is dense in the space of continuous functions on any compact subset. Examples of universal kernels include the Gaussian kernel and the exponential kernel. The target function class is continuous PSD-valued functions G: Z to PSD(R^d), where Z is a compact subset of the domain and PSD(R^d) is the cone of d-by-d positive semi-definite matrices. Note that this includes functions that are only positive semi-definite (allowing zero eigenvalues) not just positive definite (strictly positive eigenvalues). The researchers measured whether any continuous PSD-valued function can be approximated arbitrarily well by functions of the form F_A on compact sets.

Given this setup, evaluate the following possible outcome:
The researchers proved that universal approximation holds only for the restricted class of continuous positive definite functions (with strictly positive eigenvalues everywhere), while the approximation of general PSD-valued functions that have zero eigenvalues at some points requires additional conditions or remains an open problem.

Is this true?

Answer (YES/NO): NO